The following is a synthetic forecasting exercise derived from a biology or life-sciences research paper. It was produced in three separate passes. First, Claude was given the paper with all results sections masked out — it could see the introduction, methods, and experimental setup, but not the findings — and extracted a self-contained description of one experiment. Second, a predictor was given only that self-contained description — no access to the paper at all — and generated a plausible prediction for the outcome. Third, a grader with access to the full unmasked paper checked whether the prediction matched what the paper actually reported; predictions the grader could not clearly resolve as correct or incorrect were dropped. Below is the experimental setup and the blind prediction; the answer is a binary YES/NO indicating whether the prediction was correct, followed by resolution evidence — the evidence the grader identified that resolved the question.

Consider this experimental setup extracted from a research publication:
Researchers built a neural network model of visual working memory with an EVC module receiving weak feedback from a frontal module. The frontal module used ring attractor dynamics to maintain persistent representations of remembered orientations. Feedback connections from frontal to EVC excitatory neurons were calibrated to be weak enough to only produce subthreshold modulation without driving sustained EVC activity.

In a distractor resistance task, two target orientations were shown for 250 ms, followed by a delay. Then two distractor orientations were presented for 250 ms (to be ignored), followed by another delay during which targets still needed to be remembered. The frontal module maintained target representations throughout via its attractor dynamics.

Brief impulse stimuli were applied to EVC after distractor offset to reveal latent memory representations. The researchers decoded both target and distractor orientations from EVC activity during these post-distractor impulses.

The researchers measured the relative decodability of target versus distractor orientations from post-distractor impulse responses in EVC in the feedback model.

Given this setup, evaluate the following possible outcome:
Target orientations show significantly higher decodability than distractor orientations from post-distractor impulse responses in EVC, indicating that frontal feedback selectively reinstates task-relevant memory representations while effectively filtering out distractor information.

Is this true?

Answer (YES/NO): YES